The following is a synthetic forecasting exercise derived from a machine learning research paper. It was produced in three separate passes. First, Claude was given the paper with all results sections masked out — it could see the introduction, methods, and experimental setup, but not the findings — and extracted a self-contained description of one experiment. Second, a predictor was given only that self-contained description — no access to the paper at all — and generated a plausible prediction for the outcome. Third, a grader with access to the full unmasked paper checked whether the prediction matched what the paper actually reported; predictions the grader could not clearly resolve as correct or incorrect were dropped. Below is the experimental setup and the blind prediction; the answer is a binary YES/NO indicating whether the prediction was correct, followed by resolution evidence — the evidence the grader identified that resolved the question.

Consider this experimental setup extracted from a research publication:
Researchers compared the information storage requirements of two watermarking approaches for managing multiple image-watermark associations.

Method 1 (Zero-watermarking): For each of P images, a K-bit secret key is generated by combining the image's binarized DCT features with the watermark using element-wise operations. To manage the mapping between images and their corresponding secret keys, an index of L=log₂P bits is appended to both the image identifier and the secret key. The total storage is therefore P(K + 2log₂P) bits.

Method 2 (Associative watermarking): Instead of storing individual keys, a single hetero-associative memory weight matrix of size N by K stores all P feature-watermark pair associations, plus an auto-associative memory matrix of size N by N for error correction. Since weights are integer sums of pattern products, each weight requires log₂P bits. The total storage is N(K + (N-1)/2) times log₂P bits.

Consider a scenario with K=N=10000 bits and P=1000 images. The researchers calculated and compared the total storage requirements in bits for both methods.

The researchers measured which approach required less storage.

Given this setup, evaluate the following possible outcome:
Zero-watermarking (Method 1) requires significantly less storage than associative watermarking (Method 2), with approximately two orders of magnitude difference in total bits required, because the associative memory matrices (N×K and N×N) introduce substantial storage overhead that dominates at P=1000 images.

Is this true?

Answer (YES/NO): YES